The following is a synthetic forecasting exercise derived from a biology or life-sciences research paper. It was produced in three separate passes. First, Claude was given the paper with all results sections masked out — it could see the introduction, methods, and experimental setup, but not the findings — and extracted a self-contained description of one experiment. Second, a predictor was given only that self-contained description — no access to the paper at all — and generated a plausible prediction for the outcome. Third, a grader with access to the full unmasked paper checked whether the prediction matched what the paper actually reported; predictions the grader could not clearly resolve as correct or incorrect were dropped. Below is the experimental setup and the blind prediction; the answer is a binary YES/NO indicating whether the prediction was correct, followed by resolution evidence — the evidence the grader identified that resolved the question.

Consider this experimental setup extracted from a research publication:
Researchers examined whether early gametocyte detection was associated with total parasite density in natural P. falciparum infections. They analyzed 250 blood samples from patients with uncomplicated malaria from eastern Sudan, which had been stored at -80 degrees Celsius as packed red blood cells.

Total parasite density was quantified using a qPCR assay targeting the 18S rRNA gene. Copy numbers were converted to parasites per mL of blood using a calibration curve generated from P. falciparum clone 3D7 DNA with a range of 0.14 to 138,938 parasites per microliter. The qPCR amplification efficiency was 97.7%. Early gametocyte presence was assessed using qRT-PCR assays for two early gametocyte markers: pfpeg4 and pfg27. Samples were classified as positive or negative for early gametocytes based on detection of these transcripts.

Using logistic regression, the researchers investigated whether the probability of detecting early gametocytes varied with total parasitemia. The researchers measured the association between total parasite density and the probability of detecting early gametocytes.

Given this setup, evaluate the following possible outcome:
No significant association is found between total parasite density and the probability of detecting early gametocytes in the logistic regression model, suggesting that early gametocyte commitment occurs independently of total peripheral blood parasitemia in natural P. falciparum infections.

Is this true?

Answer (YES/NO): NO